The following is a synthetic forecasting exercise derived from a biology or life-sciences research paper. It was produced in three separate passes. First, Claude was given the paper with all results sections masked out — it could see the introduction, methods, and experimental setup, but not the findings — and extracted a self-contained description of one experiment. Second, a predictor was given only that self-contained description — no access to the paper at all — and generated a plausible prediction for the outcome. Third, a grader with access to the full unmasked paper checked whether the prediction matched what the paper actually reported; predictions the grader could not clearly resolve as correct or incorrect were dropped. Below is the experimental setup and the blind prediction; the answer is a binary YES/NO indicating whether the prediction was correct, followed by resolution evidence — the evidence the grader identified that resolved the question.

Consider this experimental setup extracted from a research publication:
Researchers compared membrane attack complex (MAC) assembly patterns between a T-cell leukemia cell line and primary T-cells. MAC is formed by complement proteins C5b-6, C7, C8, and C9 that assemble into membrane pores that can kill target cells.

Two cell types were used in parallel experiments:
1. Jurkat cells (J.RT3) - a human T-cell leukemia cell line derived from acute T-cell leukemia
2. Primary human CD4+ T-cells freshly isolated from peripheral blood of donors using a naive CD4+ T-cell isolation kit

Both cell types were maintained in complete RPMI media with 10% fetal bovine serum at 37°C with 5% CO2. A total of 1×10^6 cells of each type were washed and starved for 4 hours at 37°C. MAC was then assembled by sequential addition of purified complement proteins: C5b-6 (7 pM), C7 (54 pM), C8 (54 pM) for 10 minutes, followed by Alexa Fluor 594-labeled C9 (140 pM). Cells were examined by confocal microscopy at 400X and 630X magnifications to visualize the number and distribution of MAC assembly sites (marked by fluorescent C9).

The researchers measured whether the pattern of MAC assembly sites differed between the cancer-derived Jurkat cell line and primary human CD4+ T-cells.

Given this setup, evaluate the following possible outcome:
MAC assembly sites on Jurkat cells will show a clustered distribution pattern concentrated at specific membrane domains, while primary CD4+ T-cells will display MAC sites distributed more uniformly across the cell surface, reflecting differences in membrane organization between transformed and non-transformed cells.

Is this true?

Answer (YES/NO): NO